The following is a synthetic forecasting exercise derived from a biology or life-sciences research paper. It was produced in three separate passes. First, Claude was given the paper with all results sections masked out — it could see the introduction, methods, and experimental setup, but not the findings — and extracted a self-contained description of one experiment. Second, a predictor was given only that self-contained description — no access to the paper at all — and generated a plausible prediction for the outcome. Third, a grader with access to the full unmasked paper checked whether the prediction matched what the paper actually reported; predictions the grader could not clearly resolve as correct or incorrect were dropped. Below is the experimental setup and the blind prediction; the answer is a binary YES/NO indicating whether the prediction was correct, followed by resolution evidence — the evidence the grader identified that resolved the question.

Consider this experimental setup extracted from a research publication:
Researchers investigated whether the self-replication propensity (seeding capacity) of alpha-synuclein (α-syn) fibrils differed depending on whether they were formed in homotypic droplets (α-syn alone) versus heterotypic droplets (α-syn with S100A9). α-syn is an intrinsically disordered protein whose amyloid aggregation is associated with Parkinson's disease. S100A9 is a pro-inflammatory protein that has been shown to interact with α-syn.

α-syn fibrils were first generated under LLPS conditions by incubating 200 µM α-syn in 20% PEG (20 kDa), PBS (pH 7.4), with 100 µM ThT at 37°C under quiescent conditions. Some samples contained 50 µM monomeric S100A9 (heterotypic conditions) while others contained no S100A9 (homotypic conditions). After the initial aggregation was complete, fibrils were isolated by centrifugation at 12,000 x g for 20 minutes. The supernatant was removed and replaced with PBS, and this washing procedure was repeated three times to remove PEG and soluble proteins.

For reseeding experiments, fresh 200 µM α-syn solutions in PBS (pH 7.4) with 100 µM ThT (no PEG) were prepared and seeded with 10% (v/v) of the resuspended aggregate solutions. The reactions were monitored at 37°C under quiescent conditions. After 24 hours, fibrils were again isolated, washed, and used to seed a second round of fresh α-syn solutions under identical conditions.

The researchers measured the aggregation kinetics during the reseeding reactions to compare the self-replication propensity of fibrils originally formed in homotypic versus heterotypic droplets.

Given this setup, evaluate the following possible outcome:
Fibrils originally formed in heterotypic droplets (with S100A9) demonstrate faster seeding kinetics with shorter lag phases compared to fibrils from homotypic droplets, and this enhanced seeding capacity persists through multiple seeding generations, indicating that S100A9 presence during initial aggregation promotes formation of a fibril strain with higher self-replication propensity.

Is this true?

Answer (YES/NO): NO